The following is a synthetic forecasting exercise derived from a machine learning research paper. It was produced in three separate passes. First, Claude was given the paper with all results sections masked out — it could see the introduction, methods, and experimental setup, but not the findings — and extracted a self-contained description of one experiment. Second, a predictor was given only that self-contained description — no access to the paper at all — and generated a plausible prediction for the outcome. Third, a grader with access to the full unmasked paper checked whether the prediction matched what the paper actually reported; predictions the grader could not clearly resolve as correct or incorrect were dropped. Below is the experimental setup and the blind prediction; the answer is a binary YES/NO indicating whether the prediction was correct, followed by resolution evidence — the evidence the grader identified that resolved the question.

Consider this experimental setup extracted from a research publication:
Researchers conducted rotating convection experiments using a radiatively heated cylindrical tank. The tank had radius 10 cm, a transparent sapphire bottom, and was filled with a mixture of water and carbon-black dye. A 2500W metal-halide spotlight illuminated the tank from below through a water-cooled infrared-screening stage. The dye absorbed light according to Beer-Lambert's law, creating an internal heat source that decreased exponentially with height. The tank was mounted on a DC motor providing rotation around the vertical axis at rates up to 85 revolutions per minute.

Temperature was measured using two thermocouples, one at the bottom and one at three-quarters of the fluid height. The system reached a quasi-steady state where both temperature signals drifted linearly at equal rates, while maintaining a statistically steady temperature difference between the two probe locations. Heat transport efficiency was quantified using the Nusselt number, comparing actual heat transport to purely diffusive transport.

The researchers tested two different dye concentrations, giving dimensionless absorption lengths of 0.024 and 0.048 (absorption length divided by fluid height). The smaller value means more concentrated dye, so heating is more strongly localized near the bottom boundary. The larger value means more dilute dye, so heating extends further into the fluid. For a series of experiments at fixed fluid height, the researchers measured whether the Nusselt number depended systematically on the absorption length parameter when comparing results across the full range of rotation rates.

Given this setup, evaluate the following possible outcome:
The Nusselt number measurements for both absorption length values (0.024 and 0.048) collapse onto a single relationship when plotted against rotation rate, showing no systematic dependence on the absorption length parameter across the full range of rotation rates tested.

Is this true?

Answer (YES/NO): NO